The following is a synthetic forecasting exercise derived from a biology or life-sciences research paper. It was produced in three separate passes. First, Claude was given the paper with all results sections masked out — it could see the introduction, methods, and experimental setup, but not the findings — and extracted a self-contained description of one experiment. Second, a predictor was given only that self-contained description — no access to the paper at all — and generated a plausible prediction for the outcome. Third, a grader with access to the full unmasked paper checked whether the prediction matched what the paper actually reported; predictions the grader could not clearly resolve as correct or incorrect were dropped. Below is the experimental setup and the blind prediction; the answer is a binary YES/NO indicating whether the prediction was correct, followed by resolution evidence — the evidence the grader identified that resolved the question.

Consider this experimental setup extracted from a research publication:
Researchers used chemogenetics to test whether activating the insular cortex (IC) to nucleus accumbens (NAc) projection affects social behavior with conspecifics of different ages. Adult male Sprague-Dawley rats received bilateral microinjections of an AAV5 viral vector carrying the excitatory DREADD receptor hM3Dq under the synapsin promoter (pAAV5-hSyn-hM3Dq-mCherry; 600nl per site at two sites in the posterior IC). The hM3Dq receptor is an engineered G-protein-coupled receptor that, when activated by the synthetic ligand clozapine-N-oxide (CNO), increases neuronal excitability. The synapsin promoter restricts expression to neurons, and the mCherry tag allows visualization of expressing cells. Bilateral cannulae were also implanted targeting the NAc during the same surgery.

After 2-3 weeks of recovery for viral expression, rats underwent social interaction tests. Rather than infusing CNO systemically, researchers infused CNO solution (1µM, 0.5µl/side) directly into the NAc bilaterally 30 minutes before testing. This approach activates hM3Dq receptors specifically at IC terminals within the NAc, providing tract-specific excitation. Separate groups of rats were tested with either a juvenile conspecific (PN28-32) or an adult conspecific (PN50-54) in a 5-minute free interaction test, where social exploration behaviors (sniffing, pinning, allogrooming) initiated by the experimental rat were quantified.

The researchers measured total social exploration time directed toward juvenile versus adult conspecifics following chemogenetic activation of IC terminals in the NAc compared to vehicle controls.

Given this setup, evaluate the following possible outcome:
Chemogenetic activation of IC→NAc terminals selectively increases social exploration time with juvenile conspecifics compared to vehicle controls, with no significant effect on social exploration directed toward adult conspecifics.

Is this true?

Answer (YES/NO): YES